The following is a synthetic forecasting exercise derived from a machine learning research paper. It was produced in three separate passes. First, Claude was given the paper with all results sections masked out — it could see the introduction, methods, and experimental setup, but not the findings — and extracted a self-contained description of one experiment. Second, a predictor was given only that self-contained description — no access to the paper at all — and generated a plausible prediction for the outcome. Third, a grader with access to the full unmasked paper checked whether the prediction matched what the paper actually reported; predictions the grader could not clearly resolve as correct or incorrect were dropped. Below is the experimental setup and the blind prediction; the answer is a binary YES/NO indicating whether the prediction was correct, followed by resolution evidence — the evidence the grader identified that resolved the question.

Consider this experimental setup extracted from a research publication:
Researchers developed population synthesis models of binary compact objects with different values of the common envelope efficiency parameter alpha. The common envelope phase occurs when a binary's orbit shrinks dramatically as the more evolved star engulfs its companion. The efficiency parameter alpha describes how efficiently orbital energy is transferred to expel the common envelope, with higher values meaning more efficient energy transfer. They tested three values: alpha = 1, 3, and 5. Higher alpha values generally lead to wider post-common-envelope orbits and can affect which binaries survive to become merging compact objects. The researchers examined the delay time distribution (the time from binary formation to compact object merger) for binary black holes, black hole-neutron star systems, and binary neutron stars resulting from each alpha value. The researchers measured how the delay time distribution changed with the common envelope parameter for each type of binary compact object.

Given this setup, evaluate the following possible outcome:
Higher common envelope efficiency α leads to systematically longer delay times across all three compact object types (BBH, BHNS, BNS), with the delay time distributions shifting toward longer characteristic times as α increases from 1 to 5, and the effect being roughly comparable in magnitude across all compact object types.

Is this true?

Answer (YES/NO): NO